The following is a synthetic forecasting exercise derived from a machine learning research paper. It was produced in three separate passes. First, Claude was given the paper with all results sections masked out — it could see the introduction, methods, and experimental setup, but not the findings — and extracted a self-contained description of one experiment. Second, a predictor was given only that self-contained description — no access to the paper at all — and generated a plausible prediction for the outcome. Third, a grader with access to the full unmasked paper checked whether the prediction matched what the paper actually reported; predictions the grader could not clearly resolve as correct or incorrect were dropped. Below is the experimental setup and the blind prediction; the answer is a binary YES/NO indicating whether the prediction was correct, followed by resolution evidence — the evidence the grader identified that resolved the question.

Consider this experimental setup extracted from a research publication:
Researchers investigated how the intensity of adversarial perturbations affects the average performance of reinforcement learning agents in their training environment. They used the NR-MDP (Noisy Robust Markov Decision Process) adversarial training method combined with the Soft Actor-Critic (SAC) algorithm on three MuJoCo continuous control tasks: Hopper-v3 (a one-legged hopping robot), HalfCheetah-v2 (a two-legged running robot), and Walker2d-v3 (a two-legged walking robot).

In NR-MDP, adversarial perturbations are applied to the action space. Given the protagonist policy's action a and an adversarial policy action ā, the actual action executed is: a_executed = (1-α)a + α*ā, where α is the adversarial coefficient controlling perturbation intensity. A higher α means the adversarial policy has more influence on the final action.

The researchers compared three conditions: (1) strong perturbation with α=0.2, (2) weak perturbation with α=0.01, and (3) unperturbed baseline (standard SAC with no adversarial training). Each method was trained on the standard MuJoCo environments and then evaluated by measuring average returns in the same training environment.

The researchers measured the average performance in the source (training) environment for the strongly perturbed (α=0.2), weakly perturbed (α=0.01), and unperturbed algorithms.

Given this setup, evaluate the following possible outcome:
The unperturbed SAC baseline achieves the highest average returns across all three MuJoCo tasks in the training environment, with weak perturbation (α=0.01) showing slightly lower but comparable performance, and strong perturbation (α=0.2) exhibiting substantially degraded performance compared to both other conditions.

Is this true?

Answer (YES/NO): NO